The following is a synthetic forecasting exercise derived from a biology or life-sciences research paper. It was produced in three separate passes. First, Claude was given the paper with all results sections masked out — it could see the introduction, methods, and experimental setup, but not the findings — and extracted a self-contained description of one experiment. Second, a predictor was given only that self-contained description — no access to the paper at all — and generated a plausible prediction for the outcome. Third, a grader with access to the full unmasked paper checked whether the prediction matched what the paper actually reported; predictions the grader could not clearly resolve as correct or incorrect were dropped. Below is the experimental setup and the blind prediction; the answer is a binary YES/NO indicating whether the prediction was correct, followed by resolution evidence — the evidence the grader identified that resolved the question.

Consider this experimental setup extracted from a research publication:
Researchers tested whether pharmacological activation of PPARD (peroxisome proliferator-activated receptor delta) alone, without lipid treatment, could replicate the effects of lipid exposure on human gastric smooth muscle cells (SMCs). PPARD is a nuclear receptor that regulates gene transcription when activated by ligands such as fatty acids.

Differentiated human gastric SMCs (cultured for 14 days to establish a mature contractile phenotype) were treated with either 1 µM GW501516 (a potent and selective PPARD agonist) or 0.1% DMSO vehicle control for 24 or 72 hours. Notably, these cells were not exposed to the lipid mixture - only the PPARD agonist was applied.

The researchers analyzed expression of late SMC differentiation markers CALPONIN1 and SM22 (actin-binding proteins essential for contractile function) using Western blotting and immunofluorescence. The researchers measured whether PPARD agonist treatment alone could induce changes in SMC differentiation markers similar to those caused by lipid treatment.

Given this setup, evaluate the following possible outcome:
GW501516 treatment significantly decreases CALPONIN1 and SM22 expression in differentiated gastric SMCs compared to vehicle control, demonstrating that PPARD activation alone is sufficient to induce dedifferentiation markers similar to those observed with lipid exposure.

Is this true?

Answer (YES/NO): YES